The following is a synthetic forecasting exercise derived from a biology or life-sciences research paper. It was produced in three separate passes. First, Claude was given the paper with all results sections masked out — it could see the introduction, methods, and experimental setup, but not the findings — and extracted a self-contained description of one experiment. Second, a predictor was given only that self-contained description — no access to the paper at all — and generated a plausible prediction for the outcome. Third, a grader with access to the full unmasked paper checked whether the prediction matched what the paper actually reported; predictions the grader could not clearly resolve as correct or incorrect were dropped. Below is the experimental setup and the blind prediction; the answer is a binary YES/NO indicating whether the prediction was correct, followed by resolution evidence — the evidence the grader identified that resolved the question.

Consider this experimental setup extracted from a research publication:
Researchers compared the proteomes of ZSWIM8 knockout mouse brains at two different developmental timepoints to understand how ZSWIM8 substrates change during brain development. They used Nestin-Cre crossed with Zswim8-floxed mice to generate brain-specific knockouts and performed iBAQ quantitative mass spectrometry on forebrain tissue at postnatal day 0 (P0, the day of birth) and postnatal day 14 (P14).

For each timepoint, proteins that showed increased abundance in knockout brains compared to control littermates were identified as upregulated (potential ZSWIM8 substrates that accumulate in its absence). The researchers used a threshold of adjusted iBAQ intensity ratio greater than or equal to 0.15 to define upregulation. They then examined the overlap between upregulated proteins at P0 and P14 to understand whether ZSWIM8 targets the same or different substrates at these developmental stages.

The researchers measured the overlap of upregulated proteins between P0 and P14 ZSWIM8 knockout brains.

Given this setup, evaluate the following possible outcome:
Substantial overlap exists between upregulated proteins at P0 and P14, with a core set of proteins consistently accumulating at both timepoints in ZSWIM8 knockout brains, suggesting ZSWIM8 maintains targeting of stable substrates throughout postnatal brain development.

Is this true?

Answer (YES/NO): YES